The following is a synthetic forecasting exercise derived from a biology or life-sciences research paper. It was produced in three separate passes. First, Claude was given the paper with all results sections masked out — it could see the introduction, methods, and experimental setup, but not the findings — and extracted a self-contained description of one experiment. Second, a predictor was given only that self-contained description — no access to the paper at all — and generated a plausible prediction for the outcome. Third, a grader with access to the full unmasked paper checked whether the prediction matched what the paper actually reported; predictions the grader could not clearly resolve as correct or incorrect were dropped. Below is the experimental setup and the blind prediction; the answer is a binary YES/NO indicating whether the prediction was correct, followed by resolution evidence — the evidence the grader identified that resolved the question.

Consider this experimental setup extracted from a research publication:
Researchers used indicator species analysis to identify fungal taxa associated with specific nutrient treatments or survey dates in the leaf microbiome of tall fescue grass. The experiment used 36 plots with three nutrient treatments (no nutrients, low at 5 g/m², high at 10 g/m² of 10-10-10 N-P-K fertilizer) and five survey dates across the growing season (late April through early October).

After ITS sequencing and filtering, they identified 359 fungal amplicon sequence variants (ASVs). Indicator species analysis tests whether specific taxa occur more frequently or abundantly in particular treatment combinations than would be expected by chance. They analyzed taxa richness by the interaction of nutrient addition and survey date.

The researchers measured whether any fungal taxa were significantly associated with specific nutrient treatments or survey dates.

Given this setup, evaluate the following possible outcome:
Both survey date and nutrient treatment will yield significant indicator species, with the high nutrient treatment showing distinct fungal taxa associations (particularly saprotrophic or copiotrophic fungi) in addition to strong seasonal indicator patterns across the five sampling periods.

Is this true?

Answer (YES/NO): NO